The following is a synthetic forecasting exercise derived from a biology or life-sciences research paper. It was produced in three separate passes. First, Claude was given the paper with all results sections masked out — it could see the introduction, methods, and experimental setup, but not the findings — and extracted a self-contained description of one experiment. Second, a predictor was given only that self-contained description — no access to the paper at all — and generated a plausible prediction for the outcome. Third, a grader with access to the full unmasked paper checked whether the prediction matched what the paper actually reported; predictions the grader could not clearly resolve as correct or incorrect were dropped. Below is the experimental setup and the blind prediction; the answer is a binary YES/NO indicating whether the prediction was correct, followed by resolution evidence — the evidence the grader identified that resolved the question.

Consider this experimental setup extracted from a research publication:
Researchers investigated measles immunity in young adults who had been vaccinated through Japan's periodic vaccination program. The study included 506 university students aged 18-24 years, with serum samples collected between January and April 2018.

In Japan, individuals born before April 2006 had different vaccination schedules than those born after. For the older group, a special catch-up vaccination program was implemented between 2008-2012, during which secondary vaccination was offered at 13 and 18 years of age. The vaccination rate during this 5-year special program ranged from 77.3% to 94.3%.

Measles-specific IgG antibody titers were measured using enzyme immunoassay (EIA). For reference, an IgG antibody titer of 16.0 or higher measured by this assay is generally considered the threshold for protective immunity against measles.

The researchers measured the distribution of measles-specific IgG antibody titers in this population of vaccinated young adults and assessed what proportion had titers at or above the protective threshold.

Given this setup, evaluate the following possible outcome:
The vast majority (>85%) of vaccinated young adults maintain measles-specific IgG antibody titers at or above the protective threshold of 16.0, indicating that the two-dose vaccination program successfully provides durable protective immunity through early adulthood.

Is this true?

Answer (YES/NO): NO